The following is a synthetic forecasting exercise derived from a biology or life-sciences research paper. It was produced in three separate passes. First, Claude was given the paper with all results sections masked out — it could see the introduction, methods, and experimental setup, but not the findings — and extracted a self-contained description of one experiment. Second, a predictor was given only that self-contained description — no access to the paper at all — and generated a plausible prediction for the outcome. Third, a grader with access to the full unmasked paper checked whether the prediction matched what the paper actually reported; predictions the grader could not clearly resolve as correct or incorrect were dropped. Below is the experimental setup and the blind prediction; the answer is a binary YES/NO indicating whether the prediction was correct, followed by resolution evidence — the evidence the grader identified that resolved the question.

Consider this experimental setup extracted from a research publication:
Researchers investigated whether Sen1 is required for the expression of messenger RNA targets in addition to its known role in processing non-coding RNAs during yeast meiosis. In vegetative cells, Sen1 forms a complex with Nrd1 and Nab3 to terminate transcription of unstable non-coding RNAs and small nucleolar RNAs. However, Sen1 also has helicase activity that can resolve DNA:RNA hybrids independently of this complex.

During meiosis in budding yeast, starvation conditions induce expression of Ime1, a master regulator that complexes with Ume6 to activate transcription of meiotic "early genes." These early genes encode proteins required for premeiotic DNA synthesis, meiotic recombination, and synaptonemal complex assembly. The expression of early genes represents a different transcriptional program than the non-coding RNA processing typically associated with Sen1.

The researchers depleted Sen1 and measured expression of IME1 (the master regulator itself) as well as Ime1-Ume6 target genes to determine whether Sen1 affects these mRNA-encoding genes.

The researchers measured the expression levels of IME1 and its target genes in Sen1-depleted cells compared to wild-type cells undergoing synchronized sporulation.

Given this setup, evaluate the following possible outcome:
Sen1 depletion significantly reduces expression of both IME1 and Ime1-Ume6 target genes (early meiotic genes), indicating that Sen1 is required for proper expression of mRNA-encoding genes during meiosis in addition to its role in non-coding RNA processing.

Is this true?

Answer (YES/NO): NO